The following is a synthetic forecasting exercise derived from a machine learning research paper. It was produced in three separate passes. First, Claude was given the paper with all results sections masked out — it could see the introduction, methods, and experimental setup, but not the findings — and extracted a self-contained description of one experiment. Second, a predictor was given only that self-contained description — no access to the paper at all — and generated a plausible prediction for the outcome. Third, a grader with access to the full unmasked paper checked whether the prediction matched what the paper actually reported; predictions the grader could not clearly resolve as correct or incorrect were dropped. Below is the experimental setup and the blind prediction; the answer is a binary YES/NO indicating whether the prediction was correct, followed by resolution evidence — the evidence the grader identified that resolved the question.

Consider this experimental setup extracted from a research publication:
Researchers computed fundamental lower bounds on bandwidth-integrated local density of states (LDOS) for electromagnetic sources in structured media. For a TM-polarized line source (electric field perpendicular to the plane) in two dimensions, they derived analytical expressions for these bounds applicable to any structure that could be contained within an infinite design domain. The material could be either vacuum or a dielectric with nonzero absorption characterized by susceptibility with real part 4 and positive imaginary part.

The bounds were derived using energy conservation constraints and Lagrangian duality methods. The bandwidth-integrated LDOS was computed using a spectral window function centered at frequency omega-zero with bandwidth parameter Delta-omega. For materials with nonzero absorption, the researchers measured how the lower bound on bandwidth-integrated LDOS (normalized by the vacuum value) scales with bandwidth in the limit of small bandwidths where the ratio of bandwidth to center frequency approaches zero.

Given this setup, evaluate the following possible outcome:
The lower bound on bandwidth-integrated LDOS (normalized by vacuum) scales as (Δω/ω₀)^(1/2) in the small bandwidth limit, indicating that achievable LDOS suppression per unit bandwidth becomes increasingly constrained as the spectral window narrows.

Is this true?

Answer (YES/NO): YES